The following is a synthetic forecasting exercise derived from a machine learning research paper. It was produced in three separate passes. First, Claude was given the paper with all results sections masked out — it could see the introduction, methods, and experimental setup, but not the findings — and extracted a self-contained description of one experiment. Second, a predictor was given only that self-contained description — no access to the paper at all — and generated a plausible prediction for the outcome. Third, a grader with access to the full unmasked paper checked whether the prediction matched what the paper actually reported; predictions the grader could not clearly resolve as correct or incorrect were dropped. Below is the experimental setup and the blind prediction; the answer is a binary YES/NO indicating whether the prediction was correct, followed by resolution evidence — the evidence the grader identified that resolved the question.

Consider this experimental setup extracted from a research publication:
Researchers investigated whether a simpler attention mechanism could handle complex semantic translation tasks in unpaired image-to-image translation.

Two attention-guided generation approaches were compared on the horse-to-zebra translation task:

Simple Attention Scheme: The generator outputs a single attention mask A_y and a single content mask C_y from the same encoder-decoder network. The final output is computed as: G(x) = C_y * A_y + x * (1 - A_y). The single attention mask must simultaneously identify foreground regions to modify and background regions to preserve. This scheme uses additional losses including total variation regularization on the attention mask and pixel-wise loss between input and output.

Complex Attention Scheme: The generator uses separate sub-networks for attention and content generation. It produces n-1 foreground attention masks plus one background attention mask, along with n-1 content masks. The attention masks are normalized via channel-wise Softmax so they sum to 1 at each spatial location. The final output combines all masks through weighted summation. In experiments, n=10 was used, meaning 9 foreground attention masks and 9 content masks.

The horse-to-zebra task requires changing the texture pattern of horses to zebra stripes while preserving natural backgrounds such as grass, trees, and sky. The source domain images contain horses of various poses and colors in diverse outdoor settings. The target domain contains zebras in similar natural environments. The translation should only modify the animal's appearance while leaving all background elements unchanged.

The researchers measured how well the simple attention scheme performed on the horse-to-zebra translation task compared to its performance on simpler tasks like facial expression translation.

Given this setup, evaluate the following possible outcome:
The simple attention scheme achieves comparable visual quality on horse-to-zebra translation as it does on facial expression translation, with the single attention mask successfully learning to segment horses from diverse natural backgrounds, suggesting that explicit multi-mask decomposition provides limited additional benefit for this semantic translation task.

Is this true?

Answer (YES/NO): NO